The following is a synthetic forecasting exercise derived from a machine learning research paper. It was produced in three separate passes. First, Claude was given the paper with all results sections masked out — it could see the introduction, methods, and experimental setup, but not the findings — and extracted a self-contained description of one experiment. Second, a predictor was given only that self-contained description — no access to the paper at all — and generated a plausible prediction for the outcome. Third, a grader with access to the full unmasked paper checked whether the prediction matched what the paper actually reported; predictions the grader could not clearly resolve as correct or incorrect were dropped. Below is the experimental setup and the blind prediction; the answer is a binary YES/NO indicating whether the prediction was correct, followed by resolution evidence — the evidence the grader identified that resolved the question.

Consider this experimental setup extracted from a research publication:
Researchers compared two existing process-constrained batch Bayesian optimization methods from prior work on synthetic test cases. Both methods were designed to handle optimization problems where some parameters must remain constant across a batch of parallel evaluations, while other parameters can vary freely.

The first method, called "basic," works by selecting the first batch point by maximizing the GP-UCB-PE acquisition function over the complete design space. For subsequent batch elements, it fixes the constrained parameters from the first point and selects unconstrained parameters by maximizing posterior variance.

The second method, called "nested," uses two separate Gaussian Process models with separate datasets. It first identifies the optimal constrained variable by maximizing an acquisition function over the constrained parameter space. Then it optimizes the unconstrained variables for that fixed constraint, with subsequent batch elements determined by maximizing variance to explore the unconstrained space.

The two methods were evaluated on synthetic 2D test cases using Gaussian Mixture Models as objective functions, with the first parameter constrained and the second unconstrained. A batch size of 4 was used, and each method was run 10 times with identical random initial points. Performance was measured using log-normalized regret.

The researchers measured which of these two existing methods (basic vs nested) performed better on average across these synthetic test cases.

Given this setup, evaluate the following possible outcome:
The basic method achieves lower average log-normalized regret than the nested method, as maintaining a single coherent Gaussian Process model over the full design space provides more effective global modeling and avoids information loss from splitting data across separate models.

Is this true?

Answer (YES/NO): YES